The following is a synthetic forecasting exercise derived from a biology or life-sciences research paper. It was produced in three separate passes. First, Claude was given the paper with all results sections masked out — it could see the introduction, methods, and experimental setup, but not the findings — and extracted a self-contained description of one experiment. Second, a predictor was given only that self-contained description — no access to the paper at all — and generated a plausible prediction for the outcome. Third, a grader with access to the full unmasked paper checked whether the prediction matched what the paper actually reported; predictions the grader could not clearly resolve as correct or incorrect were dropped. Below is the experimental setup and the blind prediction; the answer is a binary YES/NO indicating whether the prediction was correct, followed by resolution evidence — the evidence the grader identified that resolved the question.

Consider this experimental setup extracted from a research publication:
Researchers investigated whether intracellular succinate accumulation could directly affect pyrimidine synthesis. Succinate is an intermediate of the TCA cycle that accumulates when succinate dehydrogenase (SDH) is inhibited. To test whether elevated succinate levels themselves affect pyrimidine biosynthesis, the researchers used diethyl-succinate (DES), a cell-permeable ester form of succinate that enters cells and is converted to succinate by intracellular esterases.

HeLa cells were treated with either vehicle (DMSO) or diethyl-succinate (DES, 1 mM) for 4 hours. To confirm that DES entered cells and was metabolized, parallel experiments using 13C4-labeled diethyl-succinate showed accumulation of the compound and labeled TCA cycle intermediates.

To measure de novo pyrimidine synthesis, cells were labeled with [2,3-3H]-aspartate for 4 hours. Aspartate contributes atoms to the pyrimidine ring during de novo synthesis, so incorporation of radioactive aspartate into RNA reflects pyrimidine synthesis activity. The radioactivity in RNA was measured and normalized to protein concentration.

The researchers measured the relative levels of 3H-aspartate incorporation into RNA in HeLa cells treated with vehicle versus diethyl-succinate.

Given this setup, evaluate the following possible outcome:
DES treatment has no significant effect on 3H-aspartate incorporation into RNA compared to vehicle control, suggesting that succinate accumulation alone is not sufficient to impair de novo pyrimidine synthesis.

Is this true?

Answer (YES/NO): YES